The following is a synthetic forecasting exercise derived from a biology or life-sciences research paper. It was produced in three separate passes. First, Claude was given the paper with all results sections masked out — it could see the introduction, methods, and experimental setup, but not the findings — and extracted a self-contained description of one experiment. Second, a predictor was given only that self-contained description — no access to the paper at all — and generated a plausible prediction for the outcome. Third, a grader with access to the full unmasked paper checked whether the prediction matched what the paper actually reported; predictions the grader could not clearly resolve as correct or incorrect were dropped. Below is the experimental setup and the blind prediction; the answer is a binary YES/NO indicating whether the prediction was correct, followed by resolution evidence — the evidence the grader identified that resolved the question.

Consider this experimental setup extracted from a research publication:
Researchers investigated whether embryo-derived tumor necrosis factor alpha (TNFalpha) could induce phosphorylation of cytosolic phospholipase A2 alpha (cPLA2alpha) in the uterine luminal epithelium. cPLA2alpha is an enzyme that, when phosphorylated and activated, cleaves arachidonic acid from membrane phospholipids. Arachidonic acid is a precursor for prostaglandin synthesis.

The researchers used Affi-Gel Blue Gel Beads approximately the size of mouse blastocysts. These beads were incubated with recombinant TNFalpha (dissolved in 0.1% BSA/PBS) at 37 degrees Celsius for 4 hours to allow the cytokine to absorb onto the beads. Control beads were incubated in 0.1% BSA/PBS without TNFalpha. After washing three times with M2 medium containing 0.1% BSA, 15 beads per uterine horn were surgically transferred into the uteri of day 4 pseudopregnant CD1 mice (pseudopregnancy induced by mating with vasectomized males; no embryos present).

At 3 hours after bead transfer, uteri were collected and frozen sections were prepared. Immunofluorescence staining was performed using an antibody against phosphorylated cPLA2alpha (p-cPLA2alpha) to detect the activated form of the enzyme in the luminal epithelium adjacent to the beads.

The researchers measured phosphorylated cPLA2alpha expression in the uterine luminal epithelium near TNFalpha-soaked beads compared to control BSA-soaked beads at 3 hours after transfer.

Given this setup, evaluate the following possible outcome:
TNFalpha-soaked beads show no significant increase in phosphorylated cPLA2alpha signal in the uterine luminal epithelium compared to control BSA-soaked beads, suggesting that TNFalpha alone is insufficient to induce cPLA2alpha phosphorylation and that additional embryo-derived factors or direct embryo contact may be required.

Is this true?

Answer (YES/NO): NO